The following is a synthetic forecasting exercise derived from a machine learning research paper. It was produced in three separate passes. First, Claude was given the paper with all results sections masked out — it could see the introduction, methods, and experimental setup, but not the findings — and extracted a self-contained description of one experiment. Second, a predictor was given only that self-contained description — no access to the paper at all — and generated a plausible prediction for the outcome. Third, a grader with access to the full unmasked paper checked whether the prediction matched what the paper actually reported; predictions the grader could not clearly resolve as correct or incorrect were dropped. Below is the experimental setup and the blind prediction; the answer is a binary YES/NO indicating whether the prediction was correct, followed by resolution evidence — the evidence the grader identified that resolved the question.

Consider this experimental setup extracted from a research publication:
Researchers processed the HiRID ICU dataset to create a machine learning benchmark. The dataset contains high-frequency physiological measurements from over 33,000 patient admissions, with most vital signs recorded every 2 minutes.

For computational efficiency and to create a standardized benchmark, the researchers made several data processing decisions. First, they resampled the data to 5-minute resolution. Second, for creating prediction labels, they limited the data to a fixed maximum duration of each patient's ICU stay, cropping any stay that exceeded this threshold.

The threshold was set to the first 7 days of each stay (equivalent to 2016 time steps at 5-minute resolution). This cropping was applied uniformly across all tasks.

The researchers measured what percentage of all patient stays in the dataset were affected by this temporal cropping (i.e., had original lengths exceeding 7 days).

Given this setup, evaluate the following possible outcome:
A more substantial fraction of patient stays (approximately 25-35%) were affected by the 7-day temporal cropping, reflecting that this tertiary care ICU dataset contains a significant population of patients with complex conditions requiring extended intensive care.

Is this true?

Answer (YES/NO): NO